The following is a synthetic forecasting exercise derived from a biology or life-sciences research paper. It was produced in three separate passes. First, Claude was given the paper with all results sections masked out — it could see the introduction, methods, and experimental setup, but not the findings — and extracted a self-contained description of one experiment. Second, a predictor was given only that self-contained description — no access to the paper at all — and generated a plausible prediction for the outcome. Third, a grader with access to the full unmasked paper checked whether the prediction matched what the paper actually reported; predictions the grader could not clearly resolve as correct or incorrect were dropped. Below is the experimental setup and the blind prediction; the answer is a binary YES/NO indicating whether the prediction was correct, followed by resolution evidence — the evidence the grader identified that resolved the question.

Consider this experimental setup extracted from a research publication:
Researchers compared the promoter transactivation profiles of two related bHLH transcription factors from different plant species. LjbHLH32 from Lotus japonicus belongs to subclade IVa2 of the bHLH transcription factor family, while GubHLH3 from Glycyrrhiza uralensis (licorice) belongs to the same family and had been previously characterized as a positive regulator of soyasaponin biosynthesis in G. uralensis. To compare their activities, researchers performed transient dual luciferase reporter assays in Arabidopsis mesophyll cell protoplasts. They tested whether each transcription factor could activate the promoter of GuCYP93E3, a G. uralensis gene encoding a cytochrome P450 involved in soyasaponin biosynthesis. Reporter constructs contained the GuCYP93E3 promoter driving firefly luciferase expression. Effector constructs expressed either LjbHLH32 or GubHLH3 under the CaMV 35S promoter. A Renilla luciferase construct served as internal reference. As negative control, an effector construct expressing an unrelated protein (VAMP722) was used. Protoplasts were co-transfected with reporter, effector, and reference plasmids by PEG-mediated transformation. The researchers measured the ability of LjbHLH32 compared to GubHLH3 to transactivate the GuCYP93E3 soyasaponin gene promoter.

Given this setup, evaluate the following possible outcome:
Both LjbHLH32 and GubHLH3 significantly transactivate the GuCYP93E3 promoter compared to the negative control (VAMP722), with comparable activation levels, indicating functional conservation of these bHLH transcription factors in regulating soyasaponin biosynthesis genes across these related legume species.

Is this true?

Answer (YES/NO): NO